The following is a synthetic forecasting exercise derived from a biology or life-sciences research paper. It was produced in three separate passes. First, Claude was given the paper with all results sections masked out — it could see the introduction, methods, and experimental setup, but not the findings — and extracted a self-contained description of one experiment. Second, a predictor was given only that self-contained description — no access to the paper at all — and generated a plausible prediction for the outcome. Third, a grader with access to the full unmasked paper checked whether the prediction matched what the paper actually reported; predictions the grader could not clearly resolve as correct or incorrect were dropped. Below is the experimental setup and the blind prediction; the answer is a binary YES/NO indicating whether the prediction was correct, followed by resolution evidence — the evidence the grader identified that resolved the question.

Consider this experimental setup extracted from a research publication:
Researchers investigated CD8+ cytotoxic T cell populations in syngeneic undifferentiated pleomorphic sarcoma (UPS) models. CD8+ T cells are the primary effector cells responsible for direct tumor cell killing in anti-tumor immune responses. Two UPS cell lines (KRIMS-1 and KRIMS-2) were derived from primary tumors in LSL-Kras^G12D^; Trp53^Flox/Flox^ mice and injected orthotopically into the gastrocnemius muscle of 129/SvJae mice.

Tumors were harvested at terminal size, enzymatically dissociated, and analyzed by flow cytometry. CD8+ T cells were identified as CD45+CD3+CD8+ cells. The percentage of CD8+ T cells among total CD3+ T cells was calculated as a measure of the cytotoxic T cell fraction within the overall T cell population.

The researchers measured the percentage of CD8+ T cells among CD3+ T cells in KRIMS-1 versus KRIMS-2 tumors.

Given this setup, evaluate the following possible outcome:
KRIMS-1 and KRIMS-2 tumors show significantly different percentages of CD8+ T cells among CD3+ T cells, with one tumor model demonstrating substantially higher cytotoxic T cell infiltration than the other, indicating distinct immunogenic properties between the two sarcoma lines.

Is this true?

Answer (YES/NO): YES